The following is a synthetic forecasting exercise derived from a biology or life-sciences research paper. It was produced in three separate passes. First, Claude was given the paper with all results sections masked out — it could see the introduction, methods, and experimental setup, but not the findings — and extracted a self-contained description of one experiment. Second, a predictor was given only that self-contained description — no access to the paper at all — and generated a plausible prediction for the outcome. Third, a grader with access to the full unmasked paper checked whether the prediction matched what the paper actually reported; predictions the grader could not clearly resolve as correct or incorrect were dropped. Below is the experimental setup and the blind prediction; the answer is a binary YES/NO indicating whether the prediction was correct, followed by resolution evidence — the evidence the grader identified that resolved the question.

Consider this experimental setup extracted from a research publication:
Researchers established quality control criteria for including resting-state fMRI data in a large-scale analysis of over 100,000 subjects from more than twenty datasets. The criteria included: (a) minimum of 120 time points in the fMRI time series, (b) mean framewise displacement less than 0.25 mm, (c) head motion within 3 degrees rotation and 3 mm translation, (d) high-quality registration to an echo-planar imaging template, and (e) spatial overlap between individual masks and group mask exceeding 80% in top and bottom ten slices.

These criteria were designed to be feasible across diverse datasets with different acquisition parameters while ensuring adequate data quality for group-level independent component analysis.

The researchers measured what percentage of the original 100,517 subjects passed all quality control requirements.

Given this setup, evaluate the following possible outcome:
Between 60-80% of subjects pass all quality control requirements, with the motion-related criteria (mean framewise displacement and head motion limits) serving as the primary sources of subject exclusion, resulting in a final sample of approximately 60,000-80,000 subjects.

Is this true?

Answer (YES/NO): NO